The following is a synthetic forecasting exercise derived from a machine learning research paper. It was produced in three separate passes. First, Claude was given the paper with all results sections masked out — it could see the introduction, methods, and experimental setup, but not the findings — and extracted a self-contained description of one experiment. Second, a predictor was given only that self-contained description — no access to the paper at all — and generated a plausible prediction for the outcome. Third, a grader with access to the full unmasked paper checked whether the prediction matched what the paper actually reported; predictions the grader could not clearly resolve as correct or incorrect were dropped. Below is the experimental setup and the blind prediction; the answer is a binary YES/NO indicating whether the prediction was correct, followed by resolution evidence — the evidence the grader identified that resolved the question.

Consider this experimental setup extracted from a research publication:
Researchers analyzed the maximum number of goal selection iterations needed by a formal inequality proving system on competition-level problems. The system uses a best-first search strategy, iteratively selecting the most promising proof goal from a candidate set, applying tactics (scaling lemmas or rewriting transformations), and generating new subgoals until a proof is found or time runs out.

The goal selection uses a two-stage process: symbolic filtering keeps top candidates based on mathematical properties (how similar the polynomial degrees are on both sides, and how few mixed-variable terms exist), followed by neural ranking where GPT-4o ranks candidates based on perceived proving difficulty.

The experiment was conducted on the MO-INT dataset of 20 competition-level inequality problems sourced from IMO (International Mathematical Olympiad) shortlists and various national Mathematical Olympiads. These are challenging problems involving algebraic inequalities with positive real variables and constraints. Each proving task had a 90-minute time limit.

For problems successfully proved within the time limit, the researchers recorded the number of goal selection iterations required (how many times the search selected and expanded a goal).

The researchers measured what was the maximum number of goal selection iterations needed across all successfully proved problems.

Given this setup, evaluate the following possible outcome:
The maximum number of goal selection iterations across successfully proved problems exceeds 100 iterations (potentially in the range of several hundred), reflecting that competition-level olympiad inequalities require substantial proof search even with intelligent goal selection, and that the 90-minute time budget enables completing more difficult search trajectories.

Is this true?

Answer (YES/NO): NO